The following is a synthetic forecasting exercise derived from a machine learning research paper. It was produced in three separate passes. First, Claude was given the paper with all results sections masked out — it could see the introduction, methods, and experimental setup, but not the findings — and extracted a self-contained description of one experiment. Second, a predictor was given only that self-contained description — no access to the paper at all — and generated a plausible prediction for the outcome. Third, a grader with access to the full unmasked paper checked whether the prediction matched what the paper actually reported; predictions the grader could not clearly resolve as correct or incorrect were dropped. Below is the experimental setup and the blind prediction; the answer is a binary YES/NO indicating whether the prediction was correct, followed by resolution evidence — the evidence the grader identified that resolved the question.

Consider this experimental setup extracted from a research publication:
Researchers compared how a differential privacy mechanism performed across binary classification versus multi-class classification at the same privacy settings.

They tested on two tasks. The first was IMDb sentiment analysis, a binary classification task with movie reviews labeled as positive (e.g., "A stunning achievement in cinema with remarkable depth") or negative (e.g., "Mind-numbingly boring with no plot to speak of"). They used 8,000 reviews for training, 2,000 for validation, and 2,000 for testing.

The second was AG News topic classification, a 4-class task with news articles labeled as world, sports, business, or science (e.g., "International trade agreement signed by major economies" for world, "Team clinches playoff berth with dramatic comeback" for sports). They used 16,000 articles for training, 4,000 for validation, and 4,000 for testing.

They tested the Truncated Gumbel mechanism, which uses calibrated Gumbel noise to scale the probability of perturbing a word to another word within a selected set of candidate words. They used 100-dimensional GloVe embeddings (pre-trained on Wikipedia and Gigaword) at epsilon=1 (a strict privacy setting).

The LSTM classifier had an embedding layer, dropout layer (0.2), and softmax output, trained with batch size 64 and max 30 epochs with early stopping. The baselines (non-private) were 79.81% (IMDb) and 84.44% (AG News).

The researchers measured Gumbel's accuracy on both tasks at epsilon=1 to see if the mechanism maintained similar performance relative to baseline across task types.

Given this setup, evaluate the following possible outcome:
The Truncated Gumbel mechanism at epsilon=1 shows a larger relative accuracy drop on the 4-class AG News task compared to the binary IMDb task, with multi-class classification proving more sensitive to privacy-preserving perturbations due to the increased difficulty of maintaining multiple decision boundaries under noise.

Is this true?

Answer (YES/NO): NO